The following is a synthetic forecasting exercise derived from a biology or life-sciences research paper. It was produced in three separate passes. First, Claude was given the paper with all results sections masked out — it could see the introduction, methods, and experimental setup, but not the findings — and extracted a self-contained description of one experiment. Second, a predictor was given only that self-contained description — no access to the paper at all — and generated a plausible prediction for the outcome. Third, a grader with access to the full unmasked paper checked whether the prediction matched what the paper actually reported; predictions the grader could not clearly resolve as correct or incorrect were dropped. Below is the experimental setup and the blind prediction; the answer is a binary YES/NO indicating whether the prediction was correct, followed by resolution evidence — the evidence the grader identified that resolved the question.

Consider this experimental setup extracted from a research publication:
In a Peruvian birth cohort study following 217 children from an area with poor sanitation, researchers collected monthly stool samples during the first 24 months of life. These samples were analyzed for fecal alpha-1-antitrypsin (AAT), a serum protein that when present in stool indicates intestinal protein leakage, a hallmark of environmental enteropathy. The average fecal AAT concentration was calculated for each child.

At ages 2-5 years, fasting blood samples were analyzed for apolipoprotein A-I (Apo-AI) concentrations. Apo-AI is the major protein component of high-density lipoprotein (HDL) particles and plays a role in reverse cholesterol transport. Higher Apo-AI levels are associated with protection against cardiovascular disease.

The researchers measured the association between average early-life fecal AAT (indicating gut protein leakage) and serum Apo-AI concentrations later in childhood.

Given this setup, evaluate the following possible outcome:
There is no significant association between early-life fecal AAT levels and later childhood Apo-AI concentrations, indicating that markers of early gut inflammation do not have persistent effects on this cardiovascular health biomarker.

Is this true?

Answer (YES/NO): YES